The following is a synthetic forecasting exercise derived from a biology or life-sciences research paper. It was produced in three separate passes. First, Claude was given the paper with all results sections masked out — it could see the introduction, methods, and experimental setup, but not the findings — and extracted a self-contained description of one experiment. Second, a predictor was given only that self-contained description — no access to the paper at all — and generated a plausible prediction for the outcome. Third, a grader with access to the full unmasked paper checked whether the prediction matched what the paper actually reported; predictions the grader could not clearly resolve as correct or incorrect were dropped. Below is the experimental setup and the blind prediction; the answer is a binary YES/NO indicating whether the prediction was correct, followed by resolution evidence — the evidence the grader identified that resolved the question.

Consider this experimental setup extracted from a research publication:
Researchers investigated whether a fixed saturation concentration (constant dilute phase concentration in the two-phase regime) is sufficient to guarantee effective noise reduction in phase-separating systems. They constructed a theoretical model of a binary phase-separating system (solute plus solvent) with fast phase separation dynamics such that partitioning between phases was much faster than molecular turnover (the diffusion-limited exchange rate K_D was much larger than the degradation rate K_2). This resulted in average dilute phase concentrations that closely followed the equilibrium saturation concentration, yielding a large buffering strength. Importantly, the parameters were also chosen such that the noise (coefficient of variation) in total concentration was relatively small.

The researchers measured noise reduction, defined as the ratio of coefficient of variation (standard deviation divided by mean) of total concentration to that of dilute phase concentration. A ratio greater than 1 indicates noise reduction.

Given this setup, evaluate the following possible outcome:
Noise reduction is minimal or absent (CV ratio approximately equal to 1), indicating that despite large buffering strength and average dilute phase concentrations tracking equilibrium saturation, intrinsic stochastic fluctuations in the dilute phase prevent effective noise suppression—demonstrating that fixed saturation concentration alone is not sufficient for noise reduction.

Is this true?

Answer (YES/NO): YES